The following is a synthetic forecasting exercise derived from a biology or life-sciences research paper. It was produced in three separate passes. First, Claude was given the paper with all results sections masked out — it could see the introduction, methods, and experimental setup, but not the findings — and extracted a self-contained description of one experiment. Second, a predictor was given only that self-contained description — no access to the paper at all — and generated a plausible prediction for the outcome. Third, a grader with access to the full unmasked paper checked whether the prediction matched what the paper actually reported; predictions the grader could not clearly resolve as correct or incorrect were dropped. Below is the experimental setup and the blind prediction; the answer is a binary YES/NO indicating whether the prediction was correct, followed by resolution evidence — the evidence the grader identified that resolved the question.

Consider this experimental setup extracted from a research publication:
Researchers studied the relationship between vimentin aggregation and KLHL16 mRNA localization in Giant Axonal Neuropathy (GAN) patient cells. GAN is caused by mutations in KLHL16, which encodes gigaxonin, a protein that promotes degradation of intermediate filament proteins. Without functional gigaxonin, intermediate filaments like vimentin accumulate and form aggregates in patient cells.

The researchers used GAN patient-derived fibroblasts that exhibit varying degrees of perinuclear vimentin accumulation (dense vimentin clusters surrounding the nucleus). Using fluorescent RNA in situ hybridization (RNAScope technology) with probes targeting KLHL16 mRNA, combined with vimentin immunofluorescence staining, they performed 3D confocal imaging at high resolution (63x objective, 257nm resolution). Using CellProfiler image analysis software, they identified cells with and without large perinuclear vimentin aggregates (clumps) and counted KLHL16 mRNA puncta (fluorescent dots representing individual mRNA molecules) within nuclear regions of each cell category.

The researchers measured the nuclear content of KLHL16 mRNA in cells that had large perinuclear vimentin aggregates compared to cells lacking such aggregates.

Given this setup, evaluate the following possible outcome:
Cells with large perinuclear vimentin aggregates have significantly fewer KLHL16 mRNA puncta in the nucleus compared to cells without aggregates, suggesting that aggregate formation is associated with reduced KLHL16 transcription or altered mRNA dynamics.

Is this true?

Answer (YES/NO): NO